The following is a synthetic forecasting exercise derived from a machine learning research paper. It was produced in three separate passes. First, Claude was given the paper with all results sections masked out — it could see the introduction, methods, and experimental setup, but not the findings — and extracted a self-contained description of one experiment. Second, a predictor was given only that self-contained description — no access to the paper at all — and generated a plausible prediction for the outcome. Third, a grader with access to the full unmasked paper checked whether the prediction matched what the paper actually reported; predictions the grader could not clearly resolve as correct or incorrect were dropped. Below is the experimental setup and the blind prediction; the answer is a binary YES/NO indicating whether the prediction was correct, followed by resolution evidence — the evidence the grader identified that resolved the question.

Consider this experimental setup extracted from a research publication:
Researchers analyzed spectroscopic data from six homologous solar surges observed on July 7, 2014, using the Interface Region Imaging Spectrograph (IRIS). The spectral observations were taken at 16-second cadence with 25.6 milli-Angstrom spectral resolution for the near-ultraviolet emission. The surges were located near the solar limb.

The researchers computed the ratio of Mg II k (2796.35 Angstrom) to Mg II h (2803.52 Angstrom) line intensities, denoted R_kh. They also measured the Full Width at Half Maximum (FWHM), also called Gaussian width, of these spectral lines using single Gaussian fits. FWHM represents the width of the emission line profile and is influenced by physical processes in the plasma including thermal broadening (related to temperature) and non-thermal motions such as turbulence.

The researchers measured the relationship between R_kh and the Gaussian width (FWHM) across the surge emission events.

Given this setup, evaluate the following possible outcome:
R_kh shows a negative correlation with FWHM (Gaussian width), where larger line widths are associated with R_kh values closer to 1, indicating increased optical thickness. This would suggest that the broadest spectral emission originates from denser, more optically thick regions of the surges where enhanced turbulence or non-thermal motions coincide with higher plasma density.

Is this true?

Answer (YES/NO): YES